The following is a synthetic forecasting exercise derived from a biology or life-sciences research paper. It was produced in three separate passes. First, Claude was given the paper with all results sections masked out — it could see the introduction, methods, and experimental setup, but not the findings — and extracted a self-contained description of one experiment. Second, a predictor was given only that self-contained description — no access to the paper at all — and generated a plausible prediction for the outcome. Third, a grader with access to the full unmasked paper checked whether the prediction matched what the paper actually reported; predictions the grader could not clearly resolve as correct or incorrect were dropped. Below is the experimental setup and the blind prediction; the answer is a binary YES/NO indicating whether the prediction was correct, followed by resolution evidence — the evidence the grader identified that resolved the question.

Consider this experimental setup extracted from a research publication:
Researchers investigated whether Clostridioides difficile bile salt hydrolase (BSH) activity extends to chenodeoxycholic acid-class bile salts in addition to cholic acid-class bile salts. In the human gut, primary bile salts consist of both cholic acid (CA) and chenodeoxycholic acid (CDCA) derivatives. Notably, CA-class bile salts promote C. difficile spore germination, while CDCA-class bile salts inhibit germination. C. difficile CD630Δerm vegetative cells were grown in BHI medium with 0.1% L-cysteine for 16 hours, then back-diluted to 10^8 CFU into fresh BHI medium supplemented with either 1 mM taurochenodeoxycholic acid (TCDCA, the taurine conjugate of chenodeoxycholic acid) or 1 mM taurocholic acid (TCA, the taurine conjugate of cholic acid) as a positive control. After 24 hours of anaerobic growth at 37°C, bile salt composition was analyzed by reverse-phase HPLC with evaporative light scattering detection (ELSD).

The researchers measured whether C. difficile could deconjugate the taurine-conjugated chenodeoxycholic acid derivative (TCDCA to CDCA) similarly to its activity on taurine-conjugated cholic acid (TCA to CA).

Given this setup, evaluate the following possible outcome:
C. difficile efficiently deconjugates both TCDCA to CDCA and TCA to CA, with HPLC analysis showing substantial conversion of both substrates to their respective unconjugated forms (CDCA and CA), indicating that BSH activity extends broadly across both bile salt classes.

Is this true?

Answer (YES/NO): NO